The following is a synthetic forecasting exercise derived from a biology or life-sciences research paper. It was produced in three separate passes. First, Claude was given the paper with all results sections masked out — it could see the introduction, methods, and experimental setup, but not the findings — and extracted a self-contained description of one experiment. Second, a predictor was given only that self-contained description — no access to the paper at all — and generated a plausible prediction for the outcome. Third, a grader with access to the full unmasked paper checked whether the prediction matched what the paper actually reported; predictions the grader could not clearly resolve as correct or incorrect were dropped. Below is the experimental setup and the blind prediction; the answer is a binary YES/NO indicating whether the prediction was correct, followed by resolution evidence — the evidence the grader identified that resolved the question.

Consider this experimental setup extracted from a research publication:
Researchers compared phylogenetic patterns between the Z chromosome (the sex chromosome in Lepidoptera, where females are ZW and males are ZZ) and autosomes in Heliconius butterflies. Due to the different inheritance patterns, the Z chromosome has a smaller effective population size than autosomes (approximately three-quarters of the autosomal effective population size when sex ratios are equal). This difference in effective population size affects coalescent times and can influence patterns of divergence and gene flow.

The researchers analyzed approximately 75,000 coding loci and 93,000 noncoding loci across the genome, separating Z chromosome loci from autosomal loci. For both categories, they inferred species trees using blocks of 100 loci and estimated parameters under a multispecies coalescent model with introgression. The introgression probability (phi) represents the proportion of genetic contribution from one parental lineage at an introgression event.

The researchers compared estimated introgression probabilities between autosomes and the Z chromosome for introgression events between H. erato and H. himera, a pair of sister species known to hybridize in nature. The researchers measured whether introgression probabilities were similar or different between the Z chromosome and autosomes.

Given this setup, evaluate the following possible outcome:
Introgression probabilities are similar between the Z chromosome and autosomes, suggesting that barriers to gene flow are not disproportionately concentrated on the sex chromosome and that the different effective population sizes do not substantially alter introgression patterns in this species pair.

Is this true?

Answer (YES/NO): YES